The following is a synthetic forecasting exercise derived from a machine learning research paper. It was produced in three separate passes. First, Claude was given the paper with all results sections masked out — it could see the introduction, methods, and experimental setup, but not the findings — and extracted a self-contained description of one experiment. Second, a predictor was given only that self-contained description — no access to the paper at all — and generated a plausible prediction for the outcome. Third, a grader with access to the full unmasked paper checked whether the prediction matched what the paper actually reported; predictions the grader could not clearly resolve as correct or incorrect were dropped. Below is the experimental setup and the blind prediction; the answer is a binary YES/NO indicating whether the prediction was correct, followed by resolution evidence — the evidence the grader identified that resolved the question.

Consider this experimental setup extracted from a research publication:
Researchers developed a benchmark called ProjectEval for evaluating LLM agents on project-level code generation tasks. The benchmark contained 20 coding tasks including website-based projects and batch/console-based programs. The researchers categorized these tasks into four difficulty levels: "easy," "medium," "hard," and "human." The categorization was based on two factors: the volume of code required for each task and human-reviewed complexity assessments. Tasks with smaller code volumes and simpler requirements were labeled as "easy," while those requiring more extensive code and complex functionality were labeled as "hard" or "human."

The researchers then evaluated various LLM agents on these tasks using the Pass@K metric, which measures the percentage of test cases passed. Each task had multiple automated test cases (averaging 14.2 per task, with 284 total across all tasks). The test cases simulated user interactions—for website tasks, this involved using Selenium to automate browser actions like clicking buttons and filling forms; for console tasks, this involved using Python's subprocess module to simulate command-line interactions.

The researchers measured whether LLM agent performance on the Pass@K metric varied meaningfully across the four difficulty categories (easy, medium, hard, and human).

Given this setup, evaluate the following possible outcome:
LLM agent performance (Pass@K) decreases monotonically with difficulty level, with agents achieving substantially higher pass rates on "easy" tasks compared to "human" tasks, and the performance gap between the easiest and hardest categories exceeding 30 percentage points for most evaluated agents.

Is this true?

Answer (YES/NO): NO